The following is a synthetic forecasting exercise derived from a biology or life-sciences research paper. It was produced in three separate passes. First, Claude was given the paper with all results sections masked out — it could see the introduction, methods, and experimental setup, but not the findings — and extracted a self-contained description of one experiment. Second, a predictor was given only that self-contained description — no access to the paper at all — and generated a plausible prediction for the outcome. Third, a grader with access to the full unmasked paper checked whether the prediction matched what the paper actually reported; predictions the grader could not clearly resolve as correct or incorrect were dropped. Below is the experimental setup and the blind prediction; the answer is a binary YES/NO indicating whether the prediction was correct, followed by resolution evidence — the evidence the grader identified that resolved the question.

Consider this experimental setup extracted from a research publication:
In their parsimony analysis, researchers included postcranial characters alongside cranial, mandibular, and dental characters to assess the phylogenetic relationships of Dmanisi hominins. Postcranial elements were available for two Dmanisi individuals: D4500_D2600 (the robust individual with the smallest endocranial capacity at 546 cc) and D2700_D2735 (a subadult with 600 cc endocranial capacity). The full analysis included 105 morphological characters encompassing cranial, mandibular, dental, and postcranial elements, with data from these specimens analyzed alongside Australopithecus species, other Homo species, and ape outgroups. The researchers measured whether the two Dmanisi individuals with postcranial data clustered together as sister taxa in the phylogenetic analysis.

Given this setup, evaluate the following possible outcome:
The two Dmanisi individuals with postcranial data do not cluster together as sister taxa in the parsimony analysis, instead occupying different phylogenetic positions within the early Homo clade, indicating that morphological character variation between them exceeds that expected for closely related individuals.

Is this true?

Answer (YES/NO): YES